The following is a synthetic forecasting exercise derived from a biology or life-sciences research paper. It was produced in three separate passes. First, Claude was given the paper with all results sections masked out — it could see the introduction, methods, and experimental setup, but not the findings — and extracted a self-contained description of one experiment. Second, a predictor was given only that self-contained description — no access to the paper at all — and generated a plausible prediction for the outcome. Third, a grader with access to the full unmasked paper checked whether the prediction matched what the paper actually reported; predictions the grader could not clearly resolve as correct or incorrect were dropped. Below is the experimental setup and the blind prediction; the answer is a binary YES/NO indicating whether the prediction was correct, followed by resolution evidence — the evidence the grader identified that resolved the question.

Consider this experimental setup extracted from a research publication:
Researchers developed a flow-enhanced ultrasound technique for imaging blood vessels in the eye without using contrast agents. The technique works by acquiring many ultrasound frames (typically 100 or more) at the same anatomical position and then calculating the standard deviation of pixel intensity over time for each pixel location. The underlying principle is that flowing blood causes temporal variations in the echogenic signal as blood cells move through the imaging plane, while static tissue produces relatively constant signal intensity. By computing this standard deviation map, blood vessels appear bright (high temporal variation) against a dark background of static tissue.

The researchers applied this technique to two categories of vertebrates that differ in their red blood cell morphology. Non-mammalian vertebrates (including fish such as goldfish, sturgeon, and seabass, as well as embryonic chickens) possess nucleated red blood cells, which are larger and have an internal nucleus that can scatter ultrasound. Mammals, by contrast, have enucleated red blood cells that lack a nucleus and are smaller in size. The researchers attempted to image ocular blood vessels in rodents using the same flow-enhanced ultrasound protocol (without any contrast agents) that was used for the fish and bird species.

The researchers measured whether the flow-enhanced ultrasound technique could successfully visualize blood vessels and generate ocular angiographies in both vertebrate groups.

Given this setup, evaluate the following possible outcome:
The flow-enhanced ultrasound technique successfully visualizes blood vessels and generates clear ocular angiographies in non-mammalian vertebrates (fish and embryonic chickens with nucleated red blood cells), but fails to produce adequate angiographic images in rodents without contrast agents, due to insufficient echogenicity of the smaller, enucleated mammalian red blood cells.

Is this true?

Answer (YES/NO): YES